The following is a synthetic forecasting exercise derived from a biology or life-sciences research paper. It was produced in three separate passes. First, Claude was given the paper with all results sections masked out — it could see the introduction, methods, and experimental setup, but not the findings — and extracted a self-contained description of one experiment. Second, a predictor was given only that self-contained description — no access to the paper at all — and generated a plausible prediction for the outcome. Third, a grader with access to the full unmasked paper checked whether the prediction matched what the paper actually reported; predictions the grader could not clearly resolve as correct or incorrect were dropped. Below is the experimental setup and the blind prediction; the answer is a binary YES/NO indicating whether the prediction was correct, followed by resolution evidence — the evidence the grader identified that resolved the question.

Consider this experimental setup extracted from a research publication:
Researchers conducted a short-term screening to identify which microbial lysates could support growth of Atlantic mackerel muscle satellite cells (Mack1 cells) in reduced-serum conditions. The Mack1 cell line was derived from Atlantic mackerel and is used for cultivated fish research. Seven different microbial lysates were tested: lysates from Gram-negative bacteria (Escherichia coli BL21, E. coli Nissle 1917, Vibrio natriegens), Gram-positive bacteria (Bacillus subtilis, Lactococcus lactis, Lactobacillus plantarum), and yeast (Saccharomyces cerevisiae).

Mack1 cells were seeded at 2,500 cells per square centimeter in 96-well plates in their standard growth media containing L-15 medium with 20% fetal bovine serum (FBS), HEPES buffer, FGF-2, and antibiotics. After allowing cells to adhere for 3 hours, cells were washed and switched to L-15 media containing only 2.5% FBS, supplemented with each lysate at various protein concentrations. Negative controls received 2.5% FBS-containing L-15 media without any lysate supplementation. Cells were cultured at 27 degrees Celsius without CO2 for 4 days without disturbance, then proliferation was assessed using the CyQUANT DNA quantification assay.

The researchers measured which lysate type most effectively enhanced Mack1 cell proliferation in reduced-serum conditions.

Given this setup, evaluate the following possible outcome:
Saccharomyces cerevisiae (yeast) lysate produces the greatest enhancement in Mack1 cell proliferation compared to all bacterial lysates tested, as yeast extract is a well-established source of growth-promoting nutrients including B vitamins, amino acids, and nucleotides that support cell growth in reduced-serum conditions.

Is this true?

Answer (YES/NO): YES